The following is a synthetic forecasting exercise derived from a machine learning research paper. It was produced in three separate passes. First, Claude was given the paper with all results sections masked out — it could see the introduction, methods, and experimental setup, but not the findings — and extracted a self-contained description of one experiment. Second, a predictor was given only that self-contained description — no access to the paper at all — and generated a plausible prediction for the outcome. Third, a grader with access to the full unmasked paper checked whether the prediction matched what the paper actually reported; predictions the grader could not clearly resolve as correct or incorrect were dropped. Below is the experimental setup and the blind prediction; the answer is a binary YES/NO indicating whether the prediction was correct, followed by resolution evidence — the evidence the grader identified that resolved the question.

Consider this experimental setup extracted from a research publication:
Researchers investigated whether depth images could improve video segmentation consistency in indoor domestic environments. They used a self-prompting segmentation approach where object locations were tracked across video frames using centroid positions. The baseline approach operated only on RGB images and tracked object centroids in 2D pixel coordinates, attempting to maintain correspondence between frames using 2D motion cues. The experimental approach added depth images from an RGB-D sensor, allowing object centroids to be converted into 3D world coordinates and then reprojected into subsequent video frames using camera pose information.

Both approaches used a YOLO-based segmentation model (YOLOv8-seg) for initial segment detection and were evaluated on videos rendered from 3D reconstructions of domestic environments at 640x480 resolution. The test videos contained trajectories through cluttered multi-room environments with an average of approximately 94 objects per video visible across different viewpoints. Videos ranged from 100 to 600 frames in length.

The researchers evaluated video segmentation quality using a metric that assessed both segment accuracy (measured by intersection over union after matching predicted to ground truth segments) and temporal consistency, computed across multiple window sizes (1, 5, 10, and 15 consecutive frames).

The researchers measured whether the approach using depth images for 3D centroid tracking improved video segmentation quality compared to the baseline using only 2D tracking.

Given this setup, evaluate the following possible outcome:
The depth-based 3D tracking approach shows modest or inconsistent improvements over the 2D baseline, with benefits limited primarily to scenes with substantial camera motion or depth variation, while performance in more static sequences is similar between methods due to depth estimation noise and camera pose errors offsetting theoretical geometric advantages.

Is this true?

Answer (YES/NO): NO